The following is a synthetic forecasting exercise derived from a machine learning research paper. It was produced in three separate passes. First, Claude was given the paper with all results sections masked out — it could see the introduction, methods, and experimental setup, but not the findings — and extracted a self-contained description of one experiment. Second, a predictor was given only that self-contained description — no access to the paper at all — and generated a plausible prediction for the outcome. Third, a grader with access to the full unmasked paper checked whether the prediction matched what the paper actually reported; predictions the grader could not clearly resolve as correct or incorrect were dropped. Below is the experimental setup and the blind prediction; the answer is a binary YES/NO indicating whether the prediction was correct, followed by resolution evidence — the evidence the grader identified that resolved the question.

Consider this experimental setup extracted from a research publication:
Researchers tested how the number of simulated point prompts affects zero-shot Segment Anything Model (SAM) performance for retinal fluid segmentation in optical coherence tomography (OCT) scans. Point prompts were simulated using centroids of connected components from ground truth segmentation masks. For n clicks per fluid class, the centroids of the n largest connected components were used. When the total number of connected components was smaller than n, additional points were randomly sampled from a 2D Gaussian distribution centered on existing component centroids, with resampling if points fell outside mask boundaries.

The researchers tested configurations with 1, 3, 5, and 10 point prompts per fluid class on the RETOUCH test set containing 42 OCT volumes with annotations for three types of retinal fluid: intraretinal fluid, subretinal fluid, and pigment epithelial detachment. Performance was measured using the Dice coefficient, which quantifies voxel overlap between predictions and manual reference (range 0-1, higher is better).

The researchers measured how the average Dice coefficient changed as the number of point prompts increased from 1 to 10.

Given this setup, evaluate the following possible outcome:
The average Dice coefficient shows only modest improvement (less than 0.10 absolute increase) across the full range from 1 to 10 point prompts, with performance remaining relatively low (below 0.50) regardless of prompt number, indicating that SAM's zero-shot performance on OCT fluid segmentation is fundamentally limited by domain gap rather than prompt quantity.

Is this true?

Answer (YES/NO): NO